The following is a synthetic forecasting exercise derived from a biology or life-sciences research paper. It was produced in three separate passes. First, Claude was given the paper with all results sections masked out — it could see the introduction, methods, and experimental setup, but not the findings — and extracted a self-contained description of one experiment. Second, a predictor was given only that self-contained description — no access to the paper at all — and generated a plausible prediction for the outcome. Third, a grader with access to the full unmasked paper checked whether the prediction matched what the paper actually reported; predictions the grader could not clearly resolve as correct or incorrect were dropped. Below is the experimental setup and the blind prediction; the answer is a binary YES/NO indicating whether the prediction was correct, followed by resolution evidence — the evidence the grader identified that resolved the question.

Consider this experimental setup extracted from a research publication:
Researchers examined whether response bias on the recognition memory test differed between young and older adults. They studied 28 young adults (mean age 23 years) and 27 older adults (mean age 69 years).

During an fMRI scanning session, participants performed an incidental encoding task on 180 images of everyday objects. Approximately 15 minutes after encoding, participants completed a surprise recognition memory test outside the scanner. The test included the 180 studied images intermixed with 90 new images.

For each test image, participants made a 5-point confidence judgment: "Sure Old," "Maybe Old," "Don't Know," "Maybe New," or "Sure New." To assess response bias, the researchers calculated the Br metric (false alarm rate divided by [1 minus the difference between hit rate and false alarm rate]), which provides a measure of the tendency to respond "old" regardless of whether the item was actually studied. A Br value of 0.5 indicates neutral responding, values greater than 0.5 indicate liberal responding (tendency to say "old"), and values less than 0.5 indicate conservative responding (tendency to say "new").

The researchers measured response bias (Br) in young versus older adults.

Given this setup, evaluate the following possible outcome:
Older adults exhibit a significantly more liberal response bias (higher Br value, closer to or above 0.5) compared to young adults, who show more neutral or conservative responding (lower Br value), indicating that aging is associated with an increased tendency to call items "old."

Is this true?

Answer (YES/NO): NO